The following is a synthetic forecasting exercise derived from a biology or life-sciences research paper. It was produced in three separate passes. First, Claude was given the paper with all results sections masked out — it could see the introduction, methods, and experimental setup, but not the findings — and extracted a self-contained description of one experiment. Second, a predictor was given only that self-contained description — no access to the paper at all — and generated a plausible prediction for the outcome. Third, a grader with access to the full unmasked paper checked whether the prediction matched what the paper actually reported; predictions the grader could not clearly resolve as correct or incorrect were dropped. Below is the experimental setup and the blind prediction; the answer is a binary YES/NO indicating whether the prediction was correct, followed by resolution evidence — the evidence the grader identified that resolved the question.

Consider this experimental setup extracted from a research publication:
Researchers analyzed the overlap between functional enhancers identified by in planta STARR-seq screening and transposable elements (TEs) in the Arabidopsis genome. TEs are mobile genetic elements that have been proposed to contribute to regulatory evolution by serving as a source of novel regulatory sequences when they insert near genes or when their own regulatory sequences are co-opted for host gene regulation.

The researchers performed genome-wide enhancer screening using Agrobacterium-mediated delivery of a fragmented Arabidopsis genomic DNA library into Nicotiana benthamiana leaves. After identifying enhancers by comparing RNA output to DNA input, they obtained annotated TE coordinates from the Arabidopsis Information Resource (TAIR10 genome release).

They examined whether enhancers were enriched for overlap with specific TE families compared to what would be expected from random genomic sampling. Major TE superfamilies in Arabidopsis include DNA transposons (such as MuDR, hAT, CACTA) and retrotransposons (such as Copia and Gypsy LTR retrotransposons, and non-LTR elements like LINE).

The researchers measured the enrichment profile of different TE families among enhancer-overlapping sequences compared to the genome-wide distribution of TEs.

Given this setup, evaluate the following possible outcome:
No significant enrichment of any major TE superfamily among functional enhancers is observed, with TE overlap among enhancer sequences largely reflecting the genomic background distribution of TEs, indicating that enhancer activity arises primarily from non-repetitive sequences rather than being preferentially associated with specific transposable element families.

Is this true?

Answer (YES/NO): NO